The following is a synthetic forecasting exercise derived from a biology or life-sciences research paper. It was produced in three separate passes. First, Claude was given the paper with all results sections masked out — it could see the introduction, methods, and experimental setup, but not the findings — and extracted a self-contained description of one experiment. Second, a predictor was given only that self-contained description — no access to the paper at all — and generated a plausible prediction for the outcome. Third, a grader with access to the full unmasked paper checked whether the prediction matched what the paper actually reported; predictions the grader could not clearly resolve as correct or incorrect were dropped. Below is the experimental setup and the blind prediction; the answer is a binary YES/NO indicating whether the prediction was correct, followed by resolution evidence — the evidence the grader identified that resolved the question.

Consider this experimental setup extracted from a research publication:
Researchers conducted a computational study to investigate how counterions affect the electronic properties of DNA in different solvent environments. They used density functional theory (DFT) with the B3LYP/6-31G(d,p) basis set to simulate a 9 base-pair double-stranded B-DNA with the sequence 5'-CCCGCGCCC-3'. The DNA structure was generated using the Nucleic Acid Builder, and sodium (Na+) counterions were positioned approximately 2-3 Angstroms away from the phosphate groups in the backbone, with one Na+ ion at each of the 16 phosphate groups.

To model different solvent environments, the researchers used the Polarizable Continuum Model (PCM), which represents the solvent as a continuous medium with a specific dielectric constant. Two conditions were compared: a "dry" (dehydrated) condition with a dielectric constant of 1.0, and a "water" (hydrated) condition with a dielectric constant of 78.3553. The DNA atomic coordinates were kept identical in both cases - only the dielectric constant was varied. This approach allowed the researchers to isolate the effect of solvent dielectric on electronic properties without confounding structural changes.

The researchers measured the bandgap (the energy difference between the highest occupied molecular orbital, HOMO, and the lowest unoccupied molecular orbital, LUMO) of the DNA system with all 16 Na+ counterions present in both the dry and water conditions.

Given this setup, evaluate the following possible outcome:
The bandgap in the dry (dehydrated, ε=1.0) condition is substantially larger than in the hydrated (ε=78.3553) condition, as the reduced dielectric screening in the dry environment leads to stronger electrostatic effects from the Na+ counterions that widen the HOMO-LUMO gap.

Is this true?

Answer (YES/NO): NO